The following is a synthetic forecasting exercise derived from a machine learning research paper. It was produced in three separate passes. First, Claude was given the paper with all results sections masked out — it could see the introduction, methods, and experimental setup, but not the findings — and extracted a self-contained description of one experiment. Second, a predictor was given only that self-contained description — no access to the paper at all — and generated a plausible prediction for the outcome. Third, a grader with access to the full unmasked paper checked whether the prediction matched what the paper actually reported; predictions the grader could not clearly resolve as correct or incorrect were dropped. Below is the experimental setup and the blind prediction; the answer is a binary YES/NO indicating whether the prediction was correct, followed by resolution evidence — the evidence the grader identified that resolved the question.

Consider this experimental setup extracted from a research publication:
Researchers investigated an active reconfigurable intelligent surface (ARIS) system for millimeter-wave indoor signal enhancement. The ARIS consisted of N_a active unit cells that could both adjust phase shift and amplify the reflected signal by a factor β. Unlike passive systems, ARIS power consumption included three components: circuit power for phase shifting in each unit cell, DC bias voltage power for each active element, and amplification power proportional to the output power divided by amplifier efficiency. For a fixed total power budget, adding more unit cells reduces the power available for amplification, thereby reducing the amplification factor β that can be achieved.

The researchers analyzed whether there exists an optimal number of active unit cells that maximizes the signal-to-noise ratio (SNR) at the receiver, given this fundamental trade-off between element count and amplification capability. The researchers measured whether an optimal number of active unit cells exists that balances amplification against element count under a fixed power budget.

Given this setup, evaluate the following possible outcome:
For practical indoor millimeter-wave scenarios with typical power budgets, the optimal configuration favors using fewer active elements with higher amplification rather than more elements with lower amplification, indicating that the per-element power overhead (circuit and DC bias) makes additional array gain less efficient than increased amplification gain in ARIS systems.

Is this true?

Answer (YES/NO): NO